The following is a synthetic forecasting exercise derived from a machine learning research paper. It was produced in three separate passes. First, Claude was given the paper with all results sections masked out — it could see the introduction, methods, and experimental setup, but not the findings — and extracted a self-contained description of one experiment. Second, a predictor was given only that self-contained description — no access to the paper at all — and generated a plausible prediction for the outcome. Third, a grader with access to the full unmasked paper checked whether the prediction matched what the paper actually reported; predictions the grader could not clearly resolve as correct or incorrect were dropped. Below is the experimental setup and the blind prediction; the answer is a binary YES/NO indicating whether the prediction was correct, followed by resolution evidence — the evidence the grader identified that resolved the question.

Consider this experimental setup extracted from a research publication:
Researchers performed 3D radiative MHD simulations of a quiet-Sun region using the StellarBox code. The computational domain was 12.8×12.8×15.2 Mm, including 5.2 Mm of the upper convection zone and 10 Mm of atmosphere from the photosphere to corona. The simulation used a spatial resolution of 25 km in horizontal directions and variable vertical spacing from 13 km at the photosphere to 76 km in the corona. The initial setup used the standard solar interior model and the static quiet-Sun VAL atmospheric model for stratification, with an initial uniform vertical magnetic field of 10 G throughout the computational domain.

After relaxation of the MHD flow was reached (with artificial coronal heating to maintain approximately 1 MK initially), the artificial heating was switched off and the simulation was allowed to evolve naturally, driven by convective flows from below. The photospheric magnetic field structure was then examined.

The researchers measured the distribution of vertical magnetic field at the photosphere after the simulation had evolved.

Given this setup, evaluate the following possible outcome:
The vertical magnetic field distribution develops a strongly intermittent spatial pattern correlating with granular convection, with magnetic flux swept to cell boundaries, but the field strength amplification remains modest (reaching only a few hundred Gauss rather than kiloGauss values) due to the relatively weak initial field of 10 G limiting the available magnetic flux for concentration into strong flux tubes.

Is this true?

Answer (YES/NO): NO